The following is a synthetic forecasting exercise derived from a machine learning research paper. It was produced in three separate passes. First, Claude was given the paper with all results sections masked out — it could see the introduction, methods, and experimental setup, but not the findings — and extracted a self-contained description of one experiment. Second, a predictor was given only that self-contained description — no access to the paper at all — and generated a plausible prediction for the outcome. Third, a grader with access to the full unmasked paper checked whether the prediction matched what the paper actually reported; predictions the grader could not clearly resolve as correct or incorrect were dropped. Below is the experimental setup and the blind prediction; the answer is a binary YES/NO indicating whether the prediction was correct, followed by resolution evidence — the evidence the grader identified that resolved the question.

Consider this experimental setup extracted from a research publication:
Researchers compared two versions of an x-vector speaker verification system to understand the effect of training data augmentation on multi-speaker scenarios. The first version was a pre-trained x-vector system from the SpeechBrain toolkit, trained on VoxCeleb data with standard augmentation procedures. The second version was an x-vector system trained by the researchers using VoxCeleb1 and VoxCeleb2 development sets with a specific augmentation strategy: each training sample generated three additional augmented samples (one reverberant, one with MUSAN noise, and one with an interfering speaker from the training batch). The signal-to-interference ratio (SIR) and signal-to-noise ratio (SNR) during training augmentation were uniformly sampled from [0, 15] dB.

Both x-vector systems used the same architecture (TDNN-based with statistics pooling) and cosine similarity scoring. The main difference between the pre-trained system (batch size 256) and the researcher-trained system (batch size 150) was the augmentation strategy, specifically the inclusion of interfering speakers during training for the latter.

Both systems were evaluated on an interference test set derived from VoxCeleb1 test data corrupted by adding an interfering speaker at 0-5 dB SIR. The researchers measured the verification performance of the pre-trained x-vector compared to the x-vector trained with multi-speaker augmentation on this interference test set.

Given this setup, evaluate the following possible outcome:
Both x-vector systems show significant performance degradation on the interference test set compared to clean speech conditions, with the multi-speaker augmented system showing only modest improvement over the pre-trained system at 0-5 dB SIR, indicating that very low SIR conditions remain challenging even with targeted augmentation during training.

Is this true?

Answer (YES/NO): YES